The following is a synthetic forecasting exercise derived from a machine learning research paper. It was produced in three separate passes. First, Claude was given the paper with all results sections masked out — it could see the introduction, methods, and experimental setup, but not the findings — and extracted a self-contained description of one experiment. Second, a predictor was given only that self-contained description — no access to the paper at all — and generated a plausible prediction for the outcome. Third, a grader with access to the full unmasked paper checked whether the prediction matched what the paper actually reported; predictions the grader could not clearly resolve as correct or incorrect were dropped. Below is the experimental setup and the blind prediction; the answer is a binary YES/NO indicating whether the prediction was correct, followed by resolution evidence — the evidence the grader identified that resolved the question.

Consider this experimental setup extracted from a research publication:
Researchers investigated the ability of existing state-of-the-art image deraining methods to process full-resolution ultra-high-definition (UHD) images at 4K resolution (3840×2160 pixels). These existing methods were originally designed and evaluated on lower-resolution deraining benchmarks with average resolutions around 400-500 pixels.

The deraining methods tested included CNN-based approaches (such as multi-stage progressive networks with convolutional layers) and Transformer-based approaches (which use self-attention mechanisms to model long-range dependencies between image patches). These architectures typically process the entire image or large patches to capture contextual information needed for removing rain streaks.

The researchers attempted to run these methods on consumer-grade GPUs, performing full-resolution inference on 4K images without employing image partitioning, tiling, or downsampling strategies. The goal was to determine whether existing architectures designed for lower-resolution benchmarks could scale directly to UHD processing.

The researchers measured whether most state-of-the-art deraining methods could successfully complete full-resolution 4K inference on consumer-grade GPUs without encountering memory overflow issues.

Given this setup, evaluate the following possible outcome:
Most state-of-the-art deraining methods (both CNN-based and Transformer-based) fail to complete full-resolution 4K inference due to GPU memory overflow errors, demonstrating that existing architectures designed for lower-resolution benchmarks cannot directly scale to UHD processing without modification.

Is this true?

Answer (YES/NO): YES